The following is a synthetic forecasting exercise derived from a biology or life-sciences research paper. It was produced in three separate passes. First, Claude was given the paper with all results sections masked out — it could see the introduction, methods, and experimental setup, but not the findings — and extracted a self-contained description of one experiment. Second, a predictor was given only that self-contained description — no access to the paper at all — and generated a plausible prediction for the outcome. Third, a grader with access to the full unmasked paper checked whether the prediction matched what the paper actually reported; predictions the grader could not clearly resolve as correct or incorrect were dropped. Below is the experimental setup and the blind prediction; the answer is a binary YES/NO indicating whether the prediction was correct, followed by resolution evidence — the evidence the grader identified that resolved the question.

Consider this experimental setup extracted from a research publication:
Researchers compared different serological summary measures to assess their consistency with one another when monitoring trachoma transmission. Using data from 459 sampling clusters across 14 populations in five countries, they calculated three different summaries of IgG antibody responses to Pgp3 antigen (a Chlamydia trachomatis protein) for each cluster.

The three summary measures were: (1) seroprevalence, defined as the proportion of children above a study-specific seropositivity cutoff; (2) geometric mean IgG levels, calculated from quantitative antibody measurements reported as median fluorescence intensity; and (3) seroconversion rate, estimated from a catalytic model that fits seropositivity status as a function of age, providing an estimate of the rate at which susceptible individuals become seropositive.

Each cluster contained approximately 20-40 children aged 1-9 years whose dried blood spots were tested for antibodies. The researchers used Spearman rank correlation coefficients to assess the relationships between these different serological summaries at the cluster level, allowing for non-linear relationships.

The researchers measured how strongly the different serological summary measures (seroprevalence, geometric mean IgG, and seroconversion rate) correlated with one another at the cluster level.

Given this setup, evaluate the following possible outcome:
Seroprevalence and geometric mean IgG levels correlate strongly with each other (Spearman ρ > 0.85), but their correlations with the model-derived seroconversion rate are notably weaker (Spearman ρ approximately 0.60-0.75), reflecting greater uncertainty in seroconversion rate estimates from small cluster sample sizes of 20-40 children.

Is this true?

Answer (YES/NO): NO